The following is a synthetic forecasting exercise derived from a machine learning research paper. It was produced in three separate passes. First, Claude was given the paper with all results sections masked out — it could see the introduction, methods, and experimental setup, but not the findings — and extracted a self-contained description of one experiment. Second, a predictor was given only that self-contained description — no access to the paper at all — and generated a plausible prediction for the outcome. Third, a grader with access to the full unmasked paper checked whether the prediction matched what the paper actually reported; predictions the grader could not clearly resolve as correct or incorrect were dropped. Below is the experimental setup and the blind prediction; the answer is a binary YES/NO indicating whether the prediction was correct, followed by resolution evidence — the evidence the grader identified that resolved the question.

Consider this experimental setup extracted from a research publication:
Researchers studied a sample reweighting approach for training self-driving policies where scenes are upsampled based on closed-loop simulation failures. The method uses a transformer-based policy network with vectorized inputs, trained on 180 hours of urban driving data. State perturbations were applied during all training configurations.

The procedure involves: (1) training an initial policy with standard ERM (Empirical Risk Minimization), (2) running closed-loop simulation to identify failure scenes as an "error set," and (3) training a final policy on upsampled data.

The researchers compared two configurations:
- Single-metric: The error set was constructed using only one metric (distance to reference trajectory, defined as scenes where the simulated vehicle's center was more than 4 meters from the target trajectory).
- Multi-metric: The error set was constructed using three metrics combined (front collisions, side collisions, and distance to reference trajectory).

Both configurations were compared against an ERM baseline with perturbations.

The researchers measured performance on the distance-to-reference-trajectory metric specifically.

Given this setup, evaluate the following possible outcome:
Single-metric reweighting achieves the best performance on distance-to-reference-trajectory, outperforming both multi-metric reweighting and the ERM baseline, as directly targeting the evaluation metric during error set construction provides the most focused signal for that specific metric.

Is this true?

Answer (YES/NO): YES